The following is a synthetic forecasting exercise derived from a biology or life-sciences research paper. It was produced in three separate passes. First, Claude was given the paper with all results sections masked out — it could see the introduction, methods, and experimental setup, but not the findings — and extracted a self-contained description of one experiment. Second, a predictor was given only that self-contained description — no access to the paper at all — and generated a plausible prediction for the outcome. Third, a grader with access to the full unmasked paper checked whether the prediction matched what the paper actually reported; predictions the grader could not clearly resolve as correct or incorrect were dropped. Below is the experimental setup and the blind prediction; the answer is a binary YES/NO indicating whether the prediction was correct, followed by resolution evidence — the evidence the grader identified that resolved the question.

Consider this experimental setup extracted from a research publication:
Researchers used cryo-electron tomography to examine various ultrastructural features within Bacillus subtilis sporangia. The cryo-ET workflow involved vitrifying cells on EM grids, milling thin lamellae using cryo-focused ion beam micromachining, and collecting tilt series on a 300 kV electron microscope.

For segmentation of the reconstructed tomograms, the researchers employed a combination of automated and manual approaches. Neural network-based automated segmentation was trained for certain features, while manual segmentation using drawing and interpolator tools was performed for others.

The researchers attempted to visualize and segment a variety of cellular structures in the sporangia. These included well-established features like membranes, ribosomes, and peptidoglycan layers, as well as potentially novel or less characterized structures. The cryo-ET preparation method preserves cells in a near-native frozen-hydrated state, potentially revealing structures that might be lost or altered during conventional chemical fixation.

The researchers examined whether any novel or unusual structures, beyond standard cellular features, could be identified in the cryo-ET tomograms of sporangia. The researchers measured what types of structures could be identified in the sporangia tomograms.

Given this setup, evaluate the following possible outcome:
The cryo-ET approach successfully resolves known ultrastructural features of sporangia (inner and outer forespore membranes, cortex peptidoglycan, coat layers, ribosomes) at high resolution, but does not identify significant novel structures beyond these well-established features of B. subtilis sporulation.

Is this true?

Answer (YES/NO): NO